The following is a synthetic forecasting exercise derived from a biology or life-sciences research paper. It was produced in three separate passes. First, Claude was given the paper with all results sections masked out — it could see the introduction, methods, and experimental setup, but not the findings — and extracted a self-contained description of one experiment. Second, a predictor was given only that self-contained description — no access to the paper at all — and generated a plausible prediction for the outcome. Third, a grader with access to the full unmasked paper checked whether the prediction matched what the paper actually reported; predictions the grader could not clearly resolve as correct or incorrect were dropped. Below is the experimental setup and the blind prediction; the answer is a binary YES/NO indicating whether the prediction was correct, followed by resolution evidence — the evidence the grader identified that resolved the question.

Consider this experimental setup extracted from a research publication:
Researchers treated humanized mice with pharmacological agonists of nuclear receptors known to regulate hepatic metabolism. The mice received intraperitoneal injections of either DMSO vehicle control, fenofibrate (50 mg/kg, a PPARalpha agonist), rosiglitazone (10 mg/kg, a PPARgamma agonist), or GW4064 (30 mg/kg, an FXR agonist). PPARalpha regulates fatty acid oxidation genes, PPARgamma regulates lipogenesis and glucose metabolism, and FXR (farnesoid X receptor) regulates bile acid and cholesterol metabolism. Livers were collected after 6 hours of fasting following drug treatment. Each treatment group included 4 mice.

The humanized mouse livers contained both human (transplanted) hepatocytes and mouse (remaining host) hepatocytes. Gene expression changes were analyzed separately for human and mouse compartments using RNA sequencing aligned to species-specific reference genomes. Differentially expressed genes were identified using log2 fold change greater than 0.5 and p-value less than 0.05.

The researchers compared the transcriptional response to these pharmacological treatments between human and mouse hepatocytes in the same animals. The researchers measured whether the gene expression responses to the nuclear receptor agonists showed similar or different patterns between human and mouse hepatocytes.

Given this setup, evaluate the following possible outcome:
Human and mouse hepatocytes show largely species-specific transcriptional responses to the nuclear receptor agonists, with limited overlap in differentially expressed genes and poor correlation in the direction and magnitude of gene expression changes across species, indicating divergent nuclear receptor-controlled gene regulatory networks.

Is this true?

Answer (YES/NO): YES